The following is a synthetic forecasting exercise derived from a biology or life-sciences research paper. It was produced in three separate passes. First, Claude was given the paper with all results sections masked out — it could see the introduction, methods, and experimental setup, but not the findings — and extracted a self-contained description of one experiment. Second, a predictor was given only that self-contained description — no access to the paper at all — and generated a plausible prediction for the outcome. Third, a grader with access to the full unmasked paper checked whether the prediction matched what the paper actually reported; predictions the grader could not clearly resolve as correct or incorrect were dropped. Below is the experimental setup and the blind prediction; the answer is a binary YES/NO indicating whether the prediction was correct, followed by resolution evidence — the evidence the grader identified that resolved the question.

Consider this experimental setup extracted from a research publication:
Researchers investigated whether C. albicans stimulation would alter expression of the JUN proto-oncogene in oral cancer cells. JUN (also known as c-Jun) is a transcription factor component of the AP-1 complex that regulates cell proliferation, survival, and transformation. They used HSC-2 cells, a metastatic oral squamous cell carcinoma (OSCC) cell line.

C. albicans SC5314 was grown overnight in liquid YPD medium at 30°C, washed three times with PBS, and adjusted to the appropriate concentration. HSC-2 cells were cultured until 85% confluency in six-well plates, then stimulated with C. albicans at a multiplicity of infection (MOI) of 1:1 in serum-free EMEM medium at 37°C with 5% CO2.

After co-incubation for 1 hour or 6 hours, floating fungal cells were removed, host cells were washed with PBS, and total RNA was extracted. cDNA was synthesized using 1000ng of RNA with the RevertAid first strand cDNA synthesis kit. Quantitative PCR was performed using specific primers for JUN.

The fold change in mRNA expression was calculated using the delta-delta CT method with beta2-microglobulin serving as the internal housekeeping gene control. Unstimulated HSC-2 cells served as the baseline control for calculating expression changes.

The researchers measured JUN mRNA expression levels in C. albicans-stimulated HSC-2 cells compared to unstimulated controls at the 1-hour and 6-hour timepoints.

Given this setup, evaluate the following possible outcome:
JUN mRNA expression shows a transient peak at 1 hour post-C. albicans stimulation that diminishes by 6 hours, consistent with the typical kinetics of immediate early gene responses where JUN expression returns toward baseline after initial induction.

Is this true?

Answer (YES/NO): NO